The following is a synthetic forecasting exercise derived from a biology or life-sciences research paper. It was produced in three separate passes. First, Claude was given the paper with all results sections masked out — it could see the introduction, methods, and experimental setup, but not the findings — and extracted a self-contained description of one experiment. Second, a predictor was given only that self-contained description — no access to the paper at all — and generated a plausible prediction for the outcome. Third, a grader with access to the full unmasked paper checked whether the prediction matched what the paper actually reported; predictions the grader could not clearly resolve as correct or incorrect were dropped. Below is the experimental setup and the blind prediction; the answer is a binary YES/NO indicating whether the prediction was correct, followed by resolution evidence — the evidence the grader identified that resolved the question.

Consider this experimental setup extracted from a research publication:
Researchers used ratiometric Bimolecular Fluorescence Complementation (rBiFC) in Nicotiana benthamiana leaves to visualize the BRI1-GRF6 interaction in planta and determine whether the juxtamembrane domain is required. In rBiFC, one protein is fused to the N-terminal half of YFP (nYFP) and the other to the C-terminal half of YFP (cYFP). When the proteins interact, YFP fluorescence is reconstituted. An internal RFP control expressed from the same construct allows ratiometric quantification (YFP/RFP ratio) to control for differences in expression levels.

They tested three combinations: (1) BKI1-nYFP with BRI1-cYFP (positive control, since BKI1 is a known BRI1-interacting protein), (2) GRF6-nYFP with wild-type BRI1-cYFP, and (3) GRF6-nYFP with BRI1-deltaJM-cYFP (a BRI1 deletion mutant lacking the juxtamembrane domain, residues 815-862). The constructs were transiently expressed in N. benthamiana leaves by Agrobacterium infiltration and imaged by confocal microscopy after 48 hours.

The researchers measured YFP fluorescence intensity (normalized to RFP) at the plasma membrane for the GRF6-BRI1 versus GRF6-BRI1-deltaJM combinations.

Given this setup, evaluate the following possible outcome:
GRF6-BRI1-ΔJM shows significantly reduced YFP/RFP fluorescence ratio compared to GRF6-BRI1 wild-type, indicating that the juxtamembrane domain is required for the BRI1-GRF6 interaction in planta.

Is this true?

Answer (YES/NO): YES